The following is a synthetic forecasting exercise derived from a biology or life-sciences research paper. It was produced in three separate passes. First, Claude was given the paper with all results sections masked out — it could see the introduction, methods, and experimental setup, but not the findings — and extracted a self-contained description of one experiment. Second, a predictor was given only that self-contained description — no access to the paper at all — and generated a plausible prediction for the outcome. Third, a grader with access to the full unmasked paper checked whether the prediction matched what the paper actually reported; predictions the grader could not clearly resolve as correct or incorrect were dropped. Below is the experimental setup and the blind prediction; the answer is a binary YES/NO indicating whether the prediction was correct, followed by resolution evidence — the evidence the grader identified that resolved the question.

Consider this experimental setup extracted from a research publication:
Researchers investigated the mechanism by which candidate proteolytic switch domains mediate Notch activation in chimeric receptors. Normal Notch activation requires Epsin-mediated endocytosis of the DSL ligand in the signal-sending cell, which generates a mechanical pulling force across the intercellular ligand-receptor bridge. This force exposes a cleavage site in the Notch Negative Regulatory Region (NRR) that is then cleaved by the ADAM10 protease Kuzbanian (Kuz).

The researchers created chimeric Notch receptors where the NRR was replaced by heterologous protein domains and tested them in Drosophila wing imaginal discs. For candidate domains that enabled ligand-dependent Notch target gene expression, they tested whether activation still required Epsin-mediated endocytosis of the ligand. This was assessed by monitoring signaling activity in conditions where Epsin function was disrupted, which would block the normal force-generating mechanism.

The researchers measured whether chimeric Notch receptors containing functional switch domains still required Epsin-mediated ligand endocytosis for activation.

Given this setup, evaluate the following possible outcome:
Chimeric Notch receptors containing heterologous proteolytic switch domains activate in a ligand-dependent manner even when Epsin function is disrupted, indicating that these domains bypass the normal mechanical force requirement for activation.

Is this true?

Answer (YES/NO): NO